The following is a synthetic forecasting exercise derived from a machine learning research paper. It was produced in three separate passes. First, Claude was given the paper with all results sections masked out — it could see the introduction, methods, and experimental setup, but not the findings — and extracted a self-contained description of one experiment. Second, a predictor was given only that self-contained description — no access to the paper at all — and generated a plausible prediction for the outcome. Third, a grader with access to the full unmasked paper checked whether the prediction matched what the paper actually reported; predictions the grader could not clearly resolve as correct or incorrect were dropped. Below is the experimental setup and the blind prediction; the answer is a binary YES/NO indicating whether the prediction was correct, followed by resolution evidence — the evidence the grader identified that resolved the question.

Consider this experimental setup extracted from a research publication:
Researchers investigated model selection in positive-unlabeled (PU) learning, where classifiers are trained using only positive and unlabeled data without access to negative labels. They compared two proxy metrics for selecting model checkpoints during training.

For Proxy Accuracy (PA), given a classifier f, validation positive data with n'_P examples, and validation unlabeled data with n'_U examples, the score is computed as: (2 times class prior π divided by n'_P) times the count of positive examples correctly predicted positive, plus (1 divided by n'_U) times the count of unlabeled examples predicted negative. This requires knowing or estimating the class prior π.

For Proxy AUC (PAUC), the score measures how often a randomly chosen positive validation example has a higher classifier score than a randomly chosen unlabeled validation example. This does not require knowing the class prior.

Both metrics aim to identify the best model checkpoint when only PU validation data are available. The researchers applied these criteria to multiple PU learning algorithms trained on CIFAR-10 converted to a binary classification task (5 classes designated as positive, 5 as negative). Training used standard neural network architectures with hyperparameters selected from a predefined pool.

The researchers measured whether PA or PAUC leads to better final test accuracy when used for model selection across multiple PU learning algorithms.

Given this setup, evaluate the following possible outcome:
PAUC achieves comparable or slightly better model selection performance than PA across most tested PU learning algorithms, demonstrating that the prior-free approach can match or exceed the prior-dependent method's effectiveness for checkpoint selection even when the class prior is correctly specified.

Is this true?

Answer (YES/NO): NO